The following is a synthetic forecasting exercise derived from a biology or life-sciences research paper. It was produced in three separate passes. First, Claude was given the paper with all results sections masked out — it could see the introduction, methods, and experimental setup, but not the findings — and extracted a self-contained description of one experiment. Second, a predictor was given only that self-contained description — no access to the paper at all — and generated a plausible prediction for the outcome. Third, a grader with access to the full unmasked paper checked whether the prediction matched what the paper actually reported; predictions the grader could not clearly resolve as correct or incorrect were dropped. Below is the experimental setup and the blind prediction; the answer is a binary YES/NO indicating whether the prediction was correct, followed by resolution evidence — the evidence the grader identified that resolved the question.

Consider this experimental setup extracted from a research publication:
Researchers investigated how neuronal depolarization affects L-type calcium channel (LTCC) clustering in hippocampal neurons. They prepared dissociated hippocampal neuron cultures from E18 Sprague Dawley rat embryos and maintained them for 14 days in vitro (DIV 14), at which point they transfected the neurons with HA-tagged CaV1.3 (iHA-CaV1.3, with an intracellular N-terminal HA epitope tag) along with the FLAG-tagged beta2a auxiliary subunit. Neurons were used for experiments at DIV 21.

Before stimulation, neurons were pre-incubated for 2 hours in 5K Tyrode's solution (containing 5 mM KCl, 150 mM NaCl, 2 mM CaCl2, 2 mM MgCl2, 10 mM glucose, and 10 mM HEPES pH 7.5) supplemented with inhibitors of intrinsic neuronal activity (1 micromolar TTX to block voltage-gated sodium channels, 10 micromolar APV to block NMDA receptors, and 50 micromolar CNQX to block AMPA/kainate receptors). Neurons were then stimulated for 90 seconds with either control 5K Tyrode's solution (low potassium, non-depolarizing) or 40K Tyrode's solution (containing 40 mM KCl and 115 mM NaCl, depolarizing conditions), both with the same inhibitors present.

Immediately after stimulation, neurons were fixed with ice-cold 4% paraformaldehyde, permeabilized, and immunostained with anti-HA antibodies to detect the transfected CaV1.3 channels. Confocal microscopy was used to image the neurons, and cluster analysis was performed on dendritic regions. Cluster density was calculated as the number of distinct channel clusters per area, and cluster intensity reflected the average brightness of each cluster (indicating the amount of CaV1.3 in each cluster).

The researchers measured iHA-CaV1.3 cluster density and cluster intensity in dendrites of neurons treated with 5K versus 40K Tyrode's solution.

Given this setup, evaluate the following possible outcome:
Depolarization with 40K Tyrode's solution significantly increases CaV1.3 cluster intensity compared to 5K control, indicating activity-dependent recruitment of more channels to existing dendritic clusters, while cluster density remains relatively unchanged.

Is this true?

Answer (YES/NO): NO